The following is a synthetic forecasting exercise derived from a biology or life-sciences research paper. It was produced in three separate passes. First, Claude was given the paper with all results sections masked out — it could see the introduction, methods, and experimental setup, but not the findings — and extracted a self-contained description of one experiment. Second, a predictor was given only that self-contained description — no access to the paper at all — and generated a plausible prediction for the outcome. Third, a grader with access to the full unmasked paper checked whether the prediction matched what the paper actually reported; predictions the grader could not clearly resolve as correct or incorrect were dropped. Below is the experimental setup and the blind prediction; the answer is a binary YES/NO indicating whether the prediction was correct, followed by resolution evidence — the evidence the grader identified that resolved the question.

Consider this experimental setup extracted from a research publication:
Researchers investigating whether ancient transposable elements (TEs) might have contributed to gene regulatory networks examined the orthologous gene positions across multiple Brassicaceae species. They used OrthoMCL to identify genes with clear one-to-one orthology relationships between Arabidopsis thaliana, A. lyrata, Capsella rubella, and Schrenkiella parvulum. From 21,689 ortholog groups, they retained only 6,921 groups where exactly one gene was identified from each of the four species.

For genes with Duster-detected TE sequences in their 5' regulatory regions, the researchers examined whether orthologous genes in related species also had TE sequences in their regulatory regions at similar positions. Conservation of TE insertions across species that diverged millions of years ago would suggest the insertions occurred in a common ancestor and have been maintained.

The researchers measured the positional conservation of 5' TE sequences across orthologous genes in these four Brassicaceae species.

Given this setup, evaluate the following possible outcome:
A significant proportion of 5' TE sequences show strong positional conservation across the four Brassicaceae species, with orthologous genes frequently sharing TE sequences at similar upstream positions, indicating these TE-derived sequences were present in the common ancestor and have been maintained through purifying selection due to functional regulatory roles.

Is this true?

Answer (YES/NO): YES